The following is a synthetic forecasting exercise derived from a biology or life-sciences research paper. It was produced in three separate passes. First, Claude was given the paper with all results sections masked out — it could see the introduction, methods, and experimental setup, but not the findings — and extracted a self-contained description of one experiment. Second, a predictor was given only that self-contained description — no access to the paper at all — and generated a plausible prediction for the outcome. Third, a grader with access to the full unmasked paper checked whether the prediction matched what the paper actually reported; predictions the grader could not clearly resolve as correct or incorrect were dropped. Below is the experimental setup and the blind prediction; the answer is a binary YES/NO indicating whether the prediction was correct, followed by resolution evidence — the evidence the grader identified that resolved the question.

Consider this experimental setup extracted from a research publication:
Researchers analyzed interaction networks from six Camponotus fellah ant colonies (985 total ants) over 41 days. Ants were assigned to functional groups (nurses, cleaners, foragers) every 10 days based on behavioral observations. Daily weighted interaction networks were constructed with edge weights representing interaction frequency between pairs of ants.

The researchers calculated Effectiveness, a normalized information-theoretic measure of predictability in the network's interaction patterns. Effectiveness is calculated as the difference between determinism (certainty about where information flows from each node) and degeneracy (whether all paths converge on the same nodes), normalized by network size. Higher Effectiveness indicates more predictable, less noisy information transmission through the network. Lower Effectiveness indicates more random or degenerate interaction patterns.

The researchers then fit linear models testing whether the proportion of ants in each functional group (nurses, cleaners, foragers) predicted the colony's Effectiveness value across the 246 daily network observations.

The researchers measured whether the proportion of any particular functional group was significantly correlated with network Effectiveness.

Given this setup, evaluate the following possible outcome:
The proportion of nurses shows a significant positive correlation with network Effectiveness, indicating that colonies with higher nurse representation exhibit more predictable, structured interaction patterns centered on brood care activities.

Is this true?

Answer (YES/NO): NO